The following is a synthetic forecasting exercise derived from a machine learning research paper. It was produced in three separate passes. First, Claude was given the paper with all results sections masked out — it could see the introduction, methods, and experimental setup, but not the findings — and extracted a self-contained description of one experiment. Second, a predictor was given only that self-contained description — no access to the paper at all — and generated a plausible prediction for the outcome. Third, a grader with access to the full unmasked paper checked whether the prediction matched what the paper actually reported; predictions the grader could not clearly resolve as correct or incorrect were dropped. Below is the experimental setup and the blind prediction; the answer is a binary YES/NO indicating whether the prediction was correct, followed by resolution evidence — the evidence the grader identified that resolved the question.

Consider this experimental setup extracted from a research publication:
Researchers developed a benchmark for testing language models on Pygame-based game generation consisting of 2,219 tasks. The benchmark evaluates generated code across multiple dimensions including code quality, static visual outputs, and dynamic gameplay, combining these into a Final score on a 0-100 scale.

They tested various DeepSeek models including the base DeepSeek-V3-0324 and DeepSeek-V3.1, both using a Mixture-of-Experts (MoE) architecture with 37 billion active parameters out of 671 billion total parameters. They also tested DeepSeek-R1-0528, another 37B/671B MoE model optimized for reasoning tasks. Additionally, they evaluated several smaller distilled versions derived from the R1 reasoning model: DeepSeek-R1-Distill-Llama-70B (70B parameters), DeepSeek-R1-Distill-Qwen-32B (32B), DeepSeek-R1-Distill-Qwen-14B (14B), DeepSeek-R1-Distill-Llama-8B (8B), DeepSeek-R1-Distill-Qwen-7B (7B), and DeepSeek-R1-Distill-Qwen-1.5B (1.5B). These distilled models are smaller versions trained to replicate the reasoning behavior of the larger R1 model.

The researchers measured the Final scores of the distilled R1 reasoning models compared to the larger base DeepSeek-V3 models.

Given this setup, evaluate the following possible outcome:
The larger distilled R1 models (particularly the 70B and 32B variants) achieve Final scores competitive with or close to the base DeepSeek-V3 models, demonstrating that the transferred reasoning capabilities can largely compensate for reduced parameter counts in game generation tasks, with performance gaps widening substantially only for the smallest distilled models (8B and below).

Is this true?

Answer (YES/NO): NO